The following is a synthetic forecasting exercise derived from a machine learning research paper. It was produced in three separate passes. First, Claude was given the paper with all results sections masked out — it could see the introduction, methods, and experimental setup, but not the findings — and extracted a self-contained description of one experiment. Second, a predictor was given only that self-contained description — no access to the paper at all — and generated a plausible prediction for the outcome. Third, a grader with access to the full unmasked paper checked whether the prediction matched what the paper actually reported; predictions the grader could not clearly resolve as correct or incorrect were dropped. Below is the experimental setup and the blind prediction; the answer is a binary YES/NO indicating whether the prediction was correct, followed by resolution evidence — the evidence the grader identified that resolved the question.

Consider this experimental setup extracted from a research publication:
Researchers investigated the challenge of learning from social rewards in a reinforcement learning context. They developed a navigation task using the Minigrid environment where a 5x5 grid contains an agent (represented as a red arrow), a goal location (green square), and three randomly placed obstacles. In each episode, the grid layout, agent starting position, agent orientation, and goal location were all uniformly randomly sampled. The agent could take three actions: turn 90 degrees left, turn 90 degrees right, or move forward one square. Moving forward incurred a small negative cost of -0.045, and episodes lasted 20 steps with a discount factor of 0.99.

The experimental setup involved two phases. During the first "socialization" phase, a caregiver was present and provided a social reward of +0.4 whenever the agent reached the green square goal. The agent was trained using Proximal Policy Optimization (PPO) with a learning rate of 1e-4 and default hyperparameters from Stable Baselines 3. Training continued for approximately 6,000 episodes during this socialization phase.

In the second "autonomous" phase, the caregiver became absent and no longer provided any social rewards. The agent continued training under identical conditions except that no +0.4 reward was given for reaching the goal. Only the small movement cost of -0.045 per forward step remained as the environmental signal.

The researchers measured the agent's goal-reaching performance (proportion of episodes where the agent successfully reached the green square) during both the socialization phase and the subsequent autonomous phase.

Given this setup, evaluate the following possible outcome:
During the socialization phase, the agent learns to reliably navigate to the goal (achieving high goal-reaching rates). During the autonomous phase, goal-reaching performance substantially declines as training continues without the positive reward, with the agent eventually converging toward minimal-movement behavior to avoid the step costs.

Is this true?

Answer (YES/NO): NO